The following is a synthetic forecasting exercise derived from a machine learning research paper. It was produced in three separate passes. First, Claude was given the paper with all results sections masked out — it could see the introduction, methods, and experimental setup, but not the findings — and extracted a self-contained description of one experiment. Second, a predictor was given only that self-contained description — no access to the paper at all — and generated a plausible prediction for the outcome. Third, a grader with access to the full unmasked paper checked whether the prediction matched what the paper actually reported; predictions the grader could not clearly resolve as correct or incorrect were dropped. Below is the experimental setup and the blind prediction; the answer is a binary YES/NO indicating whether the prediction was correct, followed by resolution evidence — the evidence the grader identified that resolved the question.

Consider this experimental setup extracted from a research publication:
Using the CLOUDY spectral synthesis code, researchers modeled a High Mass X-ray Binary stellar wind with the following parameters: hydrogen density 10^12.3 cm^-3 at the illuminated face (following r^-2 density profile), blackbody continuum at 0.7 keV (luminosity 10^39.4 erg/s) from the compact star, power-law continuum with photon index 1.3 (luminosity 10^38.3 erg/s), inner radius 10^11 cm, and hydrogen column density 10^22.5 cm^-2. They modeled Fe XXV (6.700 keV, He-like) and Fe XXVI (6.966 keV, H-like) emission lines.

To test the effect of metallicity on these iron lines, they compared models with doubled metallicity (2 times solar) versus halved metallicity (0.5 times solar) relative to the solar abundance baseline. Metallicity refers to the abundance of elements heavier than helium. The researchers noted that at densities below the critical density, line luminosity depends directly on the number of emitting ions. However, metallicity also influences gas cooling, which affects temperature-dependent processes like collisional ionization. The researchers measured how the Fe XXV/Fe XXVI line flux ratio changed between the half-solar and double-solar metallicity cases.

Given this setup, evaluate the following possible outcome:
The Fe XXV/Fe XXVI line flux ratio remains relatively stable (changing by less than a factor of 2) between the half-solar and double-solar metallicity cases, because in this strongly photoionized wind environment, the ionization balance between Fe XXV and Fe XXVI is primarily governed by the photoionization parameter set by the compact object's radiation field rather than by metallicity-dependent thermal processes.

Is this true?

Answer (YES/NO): NO